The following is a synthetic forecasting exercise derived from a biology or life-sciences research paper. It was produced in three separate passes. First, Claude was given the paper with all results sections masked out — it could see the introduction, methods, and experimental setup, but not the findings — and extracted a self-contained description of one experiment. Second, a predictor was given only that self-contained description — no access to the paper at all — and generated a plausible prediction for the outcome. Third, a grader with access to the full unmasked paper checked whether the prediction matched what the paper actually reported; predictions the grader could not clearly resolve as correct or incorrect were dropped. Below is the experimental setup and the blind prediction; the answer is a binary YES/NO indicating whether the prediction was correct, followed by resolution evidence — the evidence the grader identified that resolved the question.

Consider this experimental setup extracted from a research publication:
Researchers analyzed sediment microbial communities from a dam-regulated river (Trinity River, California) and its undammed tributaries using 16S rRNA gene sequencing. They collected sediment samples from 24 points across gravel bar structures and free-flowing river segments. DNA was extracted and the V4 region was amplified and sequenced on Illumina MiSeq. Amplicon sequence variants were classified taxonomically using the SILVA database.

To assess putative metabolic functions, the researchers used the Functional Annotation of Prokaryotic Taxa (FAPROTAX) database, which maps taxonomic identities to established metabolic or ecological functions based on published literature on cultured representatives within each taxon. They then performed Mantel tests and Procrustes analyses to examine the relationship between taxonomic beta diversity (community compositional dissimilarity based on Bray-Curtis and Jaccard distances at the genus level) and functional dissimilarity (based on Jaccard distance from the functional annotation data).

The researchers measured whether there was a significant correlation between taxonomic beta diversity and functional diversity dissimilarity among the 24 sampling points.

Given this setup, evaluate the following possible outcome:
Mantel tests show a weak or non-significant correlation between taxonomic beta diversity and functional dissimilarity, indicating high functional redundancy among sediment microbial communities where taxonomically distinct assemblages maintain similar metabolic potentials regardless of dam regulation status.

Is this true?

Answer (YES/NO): NO